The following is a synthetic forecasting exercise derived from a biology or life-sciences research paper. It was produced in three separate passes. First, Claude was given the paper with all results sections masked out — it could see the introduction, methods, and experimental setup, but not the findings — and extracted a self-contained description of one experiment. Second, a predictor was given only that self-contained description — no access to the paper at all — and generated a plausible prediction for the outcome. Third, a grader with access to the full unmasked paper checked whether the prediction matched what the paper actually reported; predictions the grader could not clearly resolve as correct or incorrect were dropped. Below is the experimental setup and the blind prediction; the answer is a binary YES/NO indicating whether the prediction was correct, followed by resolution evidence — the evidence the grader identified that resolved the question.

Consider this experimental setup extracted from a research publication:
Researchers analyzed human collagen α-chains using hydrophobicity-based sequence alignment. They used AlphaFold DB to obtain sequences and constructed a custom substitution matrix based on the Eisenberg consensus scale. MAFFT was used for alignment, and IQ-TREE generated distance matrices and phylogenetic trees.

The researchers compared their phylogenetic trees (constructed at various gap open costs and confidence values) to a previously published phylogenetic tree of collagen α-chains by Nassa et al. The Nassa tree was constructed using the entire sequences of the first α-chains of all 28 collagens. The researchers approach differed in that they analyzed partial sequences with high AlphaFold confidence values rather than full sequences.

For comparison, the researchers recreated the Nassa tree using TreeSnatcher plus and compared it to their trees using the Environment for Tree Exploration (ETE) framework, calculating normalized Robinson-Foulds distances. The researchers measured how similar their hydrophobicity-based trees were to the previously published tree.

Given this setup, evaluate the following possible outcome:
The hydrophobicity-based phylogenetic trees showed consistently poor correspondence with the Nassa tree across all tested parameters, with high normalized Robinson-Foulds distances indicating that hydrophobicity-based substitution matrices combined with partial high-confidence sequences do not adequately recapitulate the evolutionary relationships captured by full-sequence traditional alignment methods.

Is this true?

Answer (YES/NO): YES